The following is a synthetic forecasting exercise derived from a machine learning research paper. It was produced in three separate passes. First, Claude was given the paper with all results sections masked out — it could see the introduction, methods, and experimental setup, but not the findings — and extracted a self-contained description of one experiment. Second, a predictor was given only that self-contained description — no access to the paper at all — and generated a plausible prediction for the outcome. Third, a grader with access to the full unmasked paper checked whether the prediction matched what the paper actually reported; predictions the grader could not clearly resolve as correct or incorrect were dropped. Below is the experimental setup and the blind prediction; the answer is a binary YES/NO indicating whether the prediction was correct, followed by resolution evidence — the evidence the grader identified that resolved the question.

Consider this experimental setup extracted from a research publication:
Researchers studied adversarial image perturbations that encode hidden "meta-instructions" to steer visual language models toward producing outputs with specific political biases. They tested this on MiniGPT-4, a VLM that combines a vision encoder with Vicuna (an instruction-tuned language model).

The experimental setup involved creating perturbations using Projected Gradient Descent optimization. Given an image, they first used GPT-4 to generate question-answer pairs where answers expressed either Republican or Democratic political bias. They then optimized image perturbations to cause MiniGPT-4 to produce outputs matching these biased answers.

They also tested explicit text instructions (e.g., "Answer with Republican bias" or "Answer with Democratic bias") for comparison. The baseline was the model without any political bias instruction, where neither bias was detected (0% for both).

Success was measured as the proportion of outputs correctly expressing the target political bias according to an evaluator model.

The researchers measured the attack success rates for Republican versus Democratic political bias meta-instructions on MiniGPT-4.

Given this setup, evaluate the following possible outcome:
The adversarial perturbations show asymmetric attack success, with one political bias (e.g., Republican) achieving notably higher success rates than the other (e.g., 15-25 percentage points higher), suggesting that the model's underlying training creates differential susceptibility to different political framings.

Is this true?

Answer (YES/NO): NO